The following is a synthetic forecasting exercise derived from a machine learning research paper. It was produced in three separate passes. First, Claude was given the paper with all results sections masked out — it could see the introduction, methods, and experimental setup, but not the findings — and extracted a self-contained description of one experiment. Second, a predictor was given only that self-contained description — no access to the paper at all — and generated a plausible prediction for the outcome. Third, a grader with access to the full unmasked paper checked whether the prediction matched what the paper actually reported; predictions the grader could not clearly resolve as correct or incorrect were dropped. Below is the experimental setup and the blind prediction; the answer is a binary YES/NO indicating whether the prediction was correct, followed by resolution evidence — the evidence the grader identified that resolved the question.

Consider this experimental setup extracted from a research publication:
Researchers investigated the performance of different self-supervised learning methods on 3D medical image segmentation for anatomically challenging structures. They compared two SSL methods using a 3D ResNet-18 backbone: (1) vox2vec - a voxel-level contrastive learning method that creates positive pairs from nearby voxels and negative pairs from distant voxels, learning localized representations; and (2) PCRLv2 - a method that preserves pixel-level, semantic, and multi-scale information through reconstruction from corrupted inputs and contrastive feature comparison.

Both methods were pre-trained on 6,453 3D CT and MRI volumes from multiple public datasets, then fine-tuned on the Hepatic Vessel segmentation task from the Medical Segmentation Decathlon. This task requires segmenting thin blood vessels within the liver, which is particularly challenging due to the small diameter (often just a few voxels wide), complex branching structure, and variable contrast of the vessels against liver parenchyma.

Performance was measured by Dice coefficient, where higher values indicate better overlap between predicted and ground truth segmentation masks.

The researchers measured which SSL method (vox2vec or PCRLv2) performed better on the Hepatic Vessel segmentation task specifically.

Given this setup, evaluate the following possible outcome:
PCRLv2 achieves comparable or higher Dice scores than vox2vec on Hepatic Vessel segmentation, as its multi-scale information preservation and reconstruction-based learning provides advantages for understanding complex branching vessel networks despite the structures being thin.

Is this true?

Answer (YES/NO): NO